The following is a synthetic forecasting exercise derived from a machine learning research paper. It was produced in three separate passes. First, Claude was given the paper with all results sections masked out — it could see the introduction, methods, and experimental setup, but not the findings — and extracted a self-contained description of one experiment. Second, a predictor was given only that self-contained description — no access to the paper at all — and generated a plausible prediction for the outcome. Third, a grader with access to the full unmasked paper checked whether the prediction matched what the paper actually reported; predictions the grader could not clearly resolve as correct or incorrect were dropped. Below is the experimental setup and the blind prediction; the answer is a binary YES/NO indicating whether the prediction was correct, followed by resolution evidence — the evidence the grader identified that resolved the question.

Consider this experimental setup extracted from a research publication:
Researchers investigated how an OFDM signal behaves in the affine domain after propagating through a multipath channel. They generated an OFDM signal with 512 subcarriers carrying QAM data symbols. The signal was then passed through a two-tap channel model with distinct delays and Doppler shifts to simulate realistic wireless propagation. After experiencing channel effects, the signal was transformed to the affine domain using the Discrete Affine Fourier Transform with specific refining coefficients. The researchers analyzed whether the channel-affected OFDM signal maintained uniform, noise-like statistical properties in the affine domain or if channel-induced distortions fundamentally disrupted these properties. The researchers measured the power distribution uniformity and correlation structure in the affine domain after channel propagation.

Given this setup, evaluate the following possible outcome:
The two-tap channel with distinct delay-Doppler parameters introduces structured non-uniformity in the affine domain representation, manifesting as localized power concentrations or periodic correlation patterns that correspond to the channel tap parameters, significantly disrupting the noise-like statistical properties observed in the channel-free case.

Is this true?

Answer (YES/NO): NO